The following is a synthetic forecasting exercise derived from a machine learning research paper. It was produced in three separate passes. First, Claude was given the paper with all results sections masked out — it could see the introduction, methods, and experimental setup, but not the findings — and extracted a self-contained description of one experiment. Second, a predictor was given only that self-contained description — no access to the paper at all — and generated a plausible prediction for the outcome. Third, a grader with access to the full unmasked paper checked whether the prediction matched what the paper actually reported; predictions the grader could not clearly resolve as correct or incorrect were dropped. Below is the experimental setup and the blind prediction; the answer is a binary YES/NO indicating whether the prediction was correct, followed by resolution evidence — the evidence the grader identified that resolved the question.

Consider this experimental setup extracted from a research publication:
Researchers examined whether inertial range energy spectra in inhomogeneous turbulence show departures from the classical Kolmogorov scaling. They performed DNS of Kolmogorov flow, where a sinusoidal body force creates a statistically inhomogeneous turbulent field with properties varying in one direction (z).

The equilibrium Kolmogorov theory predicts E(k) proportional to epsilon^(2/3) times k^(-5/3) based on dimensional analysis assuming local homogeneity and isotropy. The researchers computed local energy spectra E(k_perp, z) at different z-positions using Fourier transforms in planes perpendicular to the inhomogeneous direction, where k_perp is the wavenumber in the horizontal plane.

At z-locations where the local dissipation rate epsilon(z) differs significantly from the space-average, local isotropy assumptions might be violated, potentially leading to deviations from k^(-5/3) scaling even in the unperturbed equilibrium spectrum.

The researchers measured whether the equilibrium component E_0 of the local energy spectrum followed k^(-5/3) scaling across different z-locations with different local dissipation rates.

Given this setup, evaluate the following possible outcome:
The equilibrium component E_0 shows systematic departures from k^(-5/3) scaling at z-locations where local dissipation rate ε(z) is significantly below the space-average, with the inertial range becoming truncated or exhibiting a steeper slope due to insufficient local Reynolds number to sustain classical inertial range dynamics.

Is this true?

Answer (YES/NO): NO